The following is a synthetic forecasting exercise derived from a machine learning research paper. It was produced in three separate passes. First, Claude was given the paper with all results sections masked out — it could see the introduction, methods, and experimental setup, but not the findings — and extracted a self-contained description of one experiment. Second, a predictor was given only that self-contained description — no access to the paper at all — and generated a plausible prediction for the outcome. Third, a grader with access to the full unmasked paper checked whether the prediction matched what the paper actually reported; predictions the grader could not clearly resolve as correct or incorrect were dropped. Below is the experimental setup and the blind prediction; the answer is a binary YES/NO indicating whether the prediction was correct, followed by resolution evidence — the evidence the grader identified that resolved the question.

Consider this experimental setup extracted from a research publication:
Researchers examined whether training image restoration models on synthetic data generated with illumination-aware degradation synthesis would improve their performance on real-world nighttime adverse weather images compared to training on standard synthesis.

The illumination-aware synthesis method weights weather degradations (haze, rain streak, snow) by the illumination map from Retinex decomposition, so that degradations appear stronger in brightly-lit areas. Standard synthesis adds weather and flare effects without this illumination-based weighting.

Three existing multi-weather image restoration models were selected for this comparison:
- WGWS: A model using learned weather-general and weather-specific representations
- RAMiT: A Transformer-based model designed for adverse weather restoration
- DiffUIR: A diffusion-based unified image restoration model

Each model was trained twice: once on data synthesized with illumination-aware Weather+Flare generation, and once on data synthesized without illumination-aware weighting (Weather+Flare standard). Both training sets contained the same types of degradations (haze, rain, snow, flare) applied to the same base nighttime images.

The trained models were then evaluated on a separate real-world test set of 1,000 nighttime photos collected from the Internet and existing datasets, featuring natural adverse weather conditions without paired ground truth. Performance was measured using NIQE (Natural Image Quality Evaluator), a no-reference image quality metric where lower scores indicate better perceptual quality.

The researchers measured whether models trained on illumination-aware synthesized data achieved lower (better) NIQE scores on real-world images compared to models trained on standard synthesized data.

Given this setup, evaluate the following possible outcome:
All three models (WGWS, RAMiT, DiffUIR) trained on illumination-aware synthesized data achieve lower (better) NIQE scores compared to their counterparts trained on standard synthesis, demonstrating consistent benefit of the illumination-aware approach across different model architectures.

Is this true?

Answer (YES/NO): YES